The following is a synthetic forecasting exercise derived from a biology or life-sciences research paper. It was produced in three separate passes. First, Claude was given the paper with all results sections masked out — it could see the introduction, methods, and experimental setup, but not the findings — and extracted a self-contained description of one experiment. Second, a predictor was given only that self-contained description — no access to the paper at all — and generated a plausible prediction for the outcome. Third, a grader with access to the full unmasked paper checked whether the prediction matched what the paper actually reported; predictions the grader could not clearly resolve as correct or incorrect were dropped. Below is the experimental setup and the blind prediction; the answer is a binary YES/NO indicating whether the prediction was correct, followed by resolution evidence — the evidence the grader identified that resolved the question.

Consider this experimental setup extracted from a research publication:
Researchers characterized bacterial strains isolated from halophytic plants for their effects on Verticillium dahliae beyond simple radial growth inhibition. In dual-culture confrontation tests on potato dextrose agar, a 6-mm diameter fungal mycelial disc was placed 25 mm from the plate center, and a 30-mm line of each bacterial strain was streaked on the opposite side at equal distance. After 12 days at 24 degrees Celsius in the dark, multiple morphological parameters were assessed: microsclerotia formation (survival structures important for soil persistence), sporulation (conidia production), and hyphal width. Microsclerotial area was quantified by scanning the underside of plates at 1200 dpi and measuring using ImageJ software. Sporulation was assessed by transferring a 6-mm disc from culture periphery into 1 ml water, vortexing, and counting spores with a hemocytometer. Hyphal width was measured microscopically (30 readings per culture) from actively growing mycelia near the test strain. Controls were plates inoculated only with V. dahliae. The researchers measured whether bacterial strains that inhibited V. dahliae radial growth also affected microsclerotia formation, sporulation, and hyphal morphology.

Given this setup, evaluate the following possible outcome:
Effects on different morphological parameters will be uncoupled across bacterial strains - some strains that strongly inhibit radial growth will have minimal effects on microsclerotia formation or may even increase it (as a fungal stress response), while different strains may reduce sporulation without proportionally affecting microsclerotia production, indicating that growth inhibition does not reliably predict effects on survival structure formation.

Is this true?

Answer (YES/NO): YES